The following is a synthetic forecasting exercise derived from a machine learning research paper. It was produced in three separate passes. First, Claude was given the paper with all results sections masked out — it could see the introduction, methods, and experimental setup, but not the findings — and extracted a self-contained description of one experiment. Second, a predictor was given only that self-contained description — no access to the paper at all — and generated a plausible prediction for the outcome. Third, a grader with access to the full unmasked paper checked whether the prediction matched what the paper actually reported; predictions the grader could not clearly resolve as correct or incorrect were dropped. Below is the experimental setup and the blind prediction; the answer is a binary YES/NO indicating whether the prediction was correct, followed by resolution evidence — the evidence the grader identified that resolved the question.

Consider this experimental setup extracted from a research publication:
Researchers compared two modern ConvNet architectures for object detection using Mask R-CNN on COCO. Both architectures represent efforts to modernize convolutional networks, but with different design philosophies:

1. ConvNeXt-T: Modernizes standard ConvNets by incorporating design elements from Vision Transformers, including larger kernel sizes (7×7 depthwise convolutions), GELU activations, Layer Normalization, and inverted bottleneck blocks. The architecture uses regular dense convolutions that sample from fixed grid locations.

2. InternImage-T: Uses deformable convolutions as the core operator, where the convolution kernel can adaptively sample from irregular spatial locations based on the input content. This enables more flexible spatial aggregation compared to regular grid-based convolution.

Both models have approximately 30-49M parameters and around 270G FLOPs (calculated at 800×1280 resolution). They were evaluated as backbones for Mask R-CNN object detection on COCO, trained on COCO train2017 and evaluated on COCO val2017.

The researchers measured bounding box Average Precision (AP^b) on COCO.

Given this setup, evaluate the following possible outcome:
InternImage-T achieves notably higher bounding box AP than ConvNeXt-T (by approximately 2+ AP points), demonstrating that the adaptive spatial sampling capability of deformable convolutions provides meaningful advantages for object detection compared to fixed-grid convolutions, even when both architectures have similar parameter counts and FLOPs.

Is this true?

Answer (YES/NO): YES